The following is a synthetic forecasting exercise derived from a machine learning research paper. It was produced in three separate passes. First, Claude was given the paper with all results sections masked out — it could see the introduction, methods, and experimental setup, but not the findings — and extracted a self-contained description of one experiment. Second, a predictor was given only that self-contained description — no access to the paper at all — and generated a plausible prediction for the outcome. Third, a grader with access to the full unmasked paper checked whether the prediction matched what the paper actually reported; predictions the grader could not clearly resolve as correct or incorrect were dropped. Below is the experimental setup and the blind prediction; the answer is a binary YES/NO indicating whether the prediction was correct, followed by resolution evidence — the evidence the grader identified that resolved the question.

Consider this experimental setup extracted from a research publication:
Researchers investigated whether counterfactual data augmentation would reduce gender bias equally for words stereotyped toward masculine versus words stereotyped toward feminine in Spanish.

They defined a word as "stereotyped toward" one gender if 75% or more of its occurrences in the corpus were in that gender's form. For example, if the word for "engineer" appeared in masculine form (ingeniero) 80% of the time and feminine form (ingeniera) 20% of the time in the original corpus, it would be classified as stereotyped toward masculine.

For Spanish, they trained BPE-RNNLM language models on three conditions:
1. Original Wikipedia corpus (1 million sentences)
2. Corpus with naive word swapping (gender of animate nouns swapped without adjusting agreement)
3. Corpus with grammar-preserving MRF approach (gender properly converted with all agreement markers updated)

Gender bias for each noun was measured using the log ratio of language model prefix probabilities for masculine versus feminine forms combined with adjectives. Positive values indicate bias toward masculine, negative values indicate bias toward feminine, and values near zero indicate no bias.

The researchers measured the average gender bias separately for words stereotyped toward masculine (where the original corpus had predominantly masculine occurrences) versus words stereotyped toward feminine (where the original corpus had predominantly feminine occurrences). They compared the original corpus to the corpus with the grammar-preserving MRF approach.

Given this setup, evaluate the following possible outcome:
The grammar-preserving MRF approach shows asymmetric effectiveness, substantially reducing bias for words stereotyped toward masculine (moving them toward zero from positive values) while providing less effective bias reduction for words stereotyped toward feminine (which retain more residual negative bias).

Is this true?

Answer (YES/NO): YES